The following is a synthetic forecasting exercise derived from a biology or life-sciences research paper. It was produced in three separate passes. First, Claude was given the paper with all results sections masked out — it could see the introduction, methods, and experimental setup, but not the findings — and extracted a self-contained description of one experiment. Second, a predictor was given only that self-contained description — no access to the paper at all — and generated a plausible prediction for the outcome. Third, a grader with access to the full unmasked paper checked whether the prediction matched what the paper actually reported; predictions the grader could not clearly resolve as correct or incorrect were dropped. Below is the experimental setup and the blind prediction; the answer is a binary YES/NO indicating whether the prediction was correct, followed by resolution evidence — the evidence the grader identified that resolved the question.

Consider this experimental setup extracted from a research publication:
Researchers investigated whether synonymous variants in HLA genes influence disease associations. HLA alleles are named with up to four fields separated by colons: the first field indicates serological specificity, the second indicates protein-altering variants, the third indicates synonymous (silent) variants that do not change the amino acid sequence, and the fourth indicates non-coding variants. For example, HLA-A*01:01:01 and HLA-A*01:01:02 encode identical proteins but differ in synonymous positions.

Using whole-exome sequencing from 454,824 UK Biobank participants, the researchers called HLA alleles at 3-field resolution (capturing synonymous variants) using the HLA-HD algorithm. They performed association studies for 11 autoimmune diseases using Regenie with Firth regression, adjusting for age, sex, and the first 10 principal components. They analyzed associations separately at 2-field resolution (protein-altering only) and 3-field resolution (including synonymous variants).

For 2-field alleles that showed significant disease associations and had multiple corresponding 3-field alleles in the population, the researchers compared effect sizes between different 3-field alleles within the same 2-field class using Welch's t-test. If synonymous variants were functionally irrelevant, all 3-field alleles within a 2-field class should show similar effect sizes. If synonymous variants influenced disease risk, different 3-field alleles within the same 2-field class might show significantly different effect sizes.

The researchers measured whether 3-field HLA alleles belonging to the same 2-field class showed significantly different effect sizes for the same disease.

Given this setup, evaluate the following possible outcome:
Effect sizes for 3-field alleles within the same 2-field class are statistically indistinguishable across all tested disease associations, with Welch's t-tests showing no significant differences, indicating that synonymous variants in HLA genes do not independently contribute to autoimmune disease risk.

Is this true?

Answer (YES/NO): NO